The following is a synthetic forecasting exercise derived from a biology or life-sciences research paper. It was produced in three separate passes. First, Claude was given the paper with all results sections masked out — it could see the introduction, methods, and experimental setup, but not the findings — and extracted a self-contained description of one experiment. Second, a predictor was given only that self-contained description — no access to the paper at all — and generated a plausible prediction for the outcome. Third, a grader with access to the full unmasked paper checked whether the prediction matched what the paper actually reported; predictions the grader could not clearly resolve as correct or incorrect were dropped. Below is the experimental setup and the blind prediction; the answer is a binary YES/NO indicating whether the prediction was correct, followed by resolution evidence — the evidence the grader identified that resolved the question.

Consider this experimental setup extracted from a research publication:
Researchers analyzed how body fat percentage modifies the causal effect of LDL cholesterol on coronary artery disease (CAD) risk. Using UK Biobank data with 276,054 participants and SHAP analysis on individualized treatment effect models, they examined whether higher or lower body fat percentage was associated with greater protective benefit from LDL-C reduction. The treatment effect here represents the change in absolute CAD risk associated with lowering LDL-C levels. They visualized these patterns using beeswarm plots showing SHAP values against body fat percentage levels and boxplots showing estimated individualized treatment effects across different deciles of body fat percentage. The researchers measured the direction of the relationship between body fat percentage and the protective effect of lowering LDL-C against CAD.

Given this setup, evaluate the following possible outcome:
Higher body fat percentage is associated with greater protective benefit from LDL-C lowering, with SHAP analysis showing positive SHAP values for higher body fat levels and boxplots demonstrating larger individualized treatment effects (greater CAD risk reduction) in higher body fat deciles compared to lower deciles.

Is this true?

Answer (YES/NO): NO